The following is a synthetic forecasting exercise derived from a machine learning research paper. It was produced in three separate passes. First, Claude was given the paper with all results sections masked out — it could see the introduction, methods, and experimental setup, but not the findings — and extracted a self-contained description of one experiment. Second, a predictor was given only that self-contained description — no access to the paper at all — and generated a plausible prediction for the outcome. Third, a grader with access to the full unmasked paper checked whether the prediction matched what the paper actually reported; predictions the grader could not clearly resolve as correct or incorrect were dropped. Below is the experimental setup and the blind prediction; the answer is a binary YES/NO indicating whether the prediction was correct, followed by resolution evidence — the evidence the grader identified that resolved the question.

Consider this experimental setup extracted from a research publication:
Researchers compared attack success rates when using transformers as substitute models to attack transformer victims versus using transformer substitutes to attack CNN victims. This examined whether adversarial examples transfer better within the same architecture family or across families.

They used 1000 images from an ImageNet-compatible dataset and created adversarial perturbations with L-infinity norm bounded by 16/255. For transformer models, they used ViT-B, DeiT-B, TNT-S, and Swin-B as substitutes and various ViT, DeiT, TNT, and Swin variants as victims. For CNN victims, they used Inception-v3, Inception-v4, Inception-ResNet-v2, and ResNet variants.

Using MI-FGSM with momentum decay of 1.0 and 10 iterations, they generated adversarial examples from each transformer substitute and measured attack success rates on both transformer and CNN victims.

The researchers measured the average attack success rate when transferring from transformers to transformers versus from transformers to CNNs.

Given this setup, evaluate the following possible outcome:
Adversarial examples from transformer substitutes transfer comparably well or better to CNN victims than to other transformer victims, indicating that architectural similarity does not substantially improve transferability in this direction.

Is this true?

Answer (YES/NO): NO